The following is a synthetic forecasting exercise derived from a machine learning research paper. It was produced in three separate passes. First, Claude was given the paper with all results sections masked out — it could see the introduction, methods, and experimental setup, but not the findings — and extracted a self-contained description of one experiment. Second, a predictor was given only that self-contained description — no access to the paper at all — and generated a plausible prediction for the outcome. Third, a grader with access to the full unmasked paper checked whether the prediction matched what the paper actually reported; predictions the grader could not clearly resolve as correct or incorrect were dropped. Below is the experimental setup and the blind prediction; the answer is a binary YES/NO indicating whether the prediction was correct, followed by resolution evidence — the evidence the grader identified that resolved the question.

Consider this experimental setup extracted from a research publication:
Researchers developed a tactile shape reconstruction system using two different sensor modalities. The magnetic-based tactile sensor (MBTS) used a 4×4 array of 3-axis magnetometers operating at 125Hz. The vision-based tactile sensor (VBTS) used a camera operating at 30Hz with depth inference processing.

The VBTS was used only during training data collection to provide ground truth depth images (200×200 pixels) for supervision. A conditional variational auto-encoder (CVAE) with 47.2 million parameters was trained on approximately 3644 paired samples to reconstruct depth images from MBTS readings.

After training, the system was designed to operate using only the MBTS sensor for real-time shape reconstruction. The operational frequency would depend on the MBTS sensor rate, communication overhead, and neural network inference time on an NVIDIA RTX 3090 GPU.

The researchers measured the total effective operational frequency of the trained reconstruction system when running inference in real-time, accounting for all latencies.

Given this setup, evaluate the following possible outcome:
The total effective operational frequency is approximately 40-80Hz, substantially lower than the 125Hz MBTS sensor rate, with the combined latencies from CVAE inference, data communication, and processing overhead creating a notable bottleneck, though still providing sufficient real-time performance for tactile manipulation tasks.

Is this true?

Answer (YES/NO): NO